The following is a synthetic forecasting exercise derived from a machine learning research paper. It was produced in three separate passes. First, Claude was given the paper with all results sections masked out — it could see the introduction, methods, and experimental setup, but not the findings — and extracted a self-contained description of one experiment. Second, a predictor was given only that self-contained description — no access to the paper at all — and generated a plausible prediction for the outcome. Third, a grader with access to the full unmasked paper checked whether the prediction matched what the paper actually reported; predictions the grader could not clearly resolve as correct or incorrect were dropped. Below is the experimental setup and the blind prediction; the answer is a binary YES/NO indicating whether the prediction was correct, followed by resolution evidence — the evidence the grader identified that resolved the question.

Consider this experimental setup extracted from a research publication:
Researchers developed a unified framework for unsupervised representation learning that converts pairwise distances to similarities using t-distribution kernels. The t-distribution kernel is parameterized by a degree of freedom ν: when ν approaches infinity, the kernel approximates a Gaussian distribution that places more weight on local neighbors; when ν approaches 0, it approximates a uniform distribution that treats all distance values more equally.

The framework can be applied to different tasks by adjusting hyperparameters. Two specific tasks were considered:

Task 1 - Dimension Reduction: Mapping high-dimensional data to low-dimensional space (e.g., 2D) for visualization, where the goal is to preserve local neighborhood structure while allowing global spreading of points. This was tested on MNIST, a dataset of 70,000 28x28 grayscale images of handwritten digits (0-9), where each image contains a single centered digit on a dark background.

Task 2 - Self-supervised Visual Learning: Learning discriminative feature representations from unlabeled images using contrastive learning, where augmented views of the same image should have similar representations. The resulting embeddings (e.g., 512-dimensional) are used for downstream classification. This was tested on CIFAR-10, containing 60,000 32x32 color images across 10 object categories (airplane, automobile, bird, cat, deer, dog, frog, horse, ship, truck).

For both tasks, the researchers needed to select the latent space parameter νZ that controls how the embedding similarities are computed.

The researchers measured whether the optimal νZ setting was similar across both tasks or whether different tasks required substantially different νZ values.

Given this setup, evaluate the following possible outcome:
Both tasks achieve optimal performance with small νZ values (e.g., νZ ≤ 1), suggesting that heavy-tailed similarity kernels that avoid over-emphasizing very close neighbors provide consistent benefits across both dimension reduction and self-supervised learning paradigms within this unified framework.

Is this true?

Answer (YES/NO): NO